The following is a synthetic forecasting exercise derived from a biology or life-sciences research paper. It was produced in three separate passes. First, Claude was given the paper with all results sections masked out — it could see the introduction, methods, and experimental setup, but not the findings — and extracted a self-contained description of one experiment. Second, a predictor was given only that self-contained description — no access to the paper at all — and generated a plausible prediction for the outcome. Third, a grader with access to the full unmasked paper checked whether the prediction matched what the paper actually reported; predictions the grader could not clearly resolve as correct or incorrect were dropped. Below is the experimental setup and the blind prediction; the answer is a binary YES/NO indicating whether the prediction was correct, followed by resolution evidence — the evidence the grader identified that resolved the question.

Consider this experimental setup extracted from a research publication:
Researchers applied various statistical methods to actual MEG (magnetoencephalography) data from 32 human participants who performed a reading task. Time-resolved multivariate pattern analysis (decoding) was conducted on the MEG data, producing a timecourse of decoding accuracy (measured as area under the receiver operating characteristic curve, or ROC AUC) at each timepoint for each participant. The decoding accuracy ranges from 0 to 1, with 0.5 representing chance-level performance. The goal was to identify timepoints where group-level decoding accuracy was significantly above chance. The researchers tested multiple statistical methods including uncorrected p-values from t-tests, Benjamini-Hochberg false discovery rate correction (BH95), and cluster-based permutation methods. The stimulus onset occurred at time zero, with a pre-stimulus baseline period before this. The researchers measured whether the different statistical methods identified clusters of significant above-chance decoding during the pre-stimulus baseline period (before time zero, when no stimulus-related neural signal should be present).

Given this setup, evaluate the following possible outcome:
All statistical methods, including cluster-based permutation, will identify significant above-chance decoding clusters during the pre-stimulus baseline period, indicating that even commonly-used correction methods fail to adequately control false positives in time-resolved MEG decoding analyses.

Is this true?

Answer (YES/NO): NO